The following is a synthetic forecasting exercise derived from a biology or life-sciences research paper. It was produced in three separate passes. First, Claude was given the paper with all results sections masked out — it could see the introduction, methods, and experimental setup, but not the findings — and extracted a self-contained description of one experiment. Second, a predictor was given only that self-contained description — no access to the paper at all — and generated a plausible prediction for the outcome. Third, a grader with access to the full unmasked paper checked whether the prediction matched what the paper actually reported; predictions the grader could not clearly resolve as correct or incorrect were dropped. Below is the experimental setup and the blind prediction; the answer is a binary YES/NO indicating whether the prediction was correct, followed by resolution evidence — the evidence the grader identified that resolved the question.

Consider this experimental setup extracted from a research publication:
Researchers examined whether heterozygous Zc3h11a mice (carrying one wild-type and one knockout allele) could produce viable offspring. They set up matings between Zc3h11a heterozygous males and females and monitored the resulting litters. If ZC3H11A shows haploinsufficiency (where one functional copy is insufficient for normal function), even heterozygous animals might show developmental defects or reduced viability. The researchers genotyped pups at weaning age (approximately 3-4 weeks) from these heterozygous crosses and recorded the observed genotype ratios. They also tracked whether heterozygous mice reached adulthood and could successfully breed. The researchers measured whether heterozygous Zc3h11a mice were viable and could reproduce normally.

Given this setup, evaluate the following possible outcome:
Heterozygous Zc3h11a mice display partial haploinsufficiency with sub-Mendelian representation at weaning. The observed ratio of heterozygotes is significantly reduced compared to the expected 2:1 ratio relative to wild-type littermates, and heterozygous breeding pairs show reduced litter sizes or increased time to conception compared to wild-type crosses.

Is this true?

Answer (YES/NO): NO